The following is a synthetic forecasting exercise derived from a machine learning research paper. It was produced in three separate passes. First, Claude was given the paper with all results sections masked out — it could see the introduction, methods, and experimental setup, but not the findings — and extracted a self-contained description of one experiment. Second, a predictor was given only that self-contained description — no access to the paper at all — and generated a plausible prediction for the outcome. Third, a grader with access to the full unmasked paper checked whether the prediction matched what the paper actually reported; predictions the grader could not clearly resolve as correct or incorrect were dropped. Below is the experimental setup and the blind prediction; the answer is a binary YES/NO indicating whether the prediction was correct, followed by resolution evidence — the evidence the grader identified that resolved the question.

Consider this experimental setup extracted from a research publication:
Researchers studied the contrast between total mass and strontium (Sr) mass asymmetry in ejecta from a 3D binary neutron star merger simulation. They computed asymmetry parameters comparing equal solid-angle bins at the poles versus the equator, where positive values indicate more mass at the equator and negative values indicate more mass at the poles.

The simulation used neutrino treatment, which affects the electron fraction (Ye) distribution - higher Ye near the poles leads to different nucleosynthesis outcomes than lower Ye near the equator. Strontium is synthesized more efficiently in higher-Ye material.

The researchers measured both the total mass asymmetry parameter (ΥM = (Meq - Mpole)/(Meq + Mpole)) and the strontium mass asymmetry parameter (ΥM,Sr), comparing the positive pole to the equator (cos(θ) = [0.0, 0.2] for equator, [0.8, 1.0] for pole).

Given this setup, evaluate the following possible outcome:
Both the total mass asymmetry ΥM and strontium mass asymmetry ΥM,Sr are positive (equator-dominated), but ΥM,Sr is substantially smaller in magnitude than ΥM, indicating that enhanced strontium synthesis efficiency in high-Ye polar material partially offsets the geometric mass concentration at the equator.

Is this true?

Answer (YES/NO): NO